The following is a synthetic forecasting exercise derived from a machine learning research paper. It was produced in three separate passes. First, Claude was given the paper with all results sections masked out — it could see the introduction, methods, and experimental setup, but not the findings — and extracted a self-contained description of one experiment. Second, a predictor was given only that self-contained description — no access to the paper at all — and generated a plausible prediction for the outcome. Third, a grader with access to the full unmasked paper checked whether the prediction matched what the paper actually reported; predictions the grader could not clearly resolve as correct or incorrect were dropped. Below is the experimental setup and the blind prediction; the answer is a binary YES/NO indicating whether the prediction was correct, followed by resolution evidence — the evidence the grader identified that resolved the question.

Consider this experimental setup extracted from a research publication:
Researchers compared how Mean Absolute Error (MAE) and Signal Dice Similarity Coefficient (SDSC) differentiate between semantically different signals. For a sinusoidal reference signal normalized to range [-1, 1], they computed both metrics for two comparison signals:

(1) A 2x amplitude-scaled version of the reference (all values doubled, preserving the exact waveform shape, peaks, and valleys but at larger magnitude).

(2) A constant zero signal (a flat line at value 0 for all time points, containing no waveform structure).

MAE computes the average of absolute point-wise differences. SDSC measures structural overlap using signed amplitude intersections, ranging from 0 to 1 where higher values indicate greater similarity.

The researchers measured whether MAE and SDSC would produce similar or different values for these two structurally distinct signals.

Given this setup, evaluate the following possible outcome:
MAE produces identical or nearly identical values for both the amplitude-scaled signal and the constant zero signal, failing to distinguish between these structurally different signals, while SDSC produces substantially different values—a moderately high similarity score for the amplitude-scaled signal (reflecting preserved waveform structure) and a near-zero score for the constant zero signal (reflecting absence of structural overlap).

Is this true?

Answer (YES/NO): YES